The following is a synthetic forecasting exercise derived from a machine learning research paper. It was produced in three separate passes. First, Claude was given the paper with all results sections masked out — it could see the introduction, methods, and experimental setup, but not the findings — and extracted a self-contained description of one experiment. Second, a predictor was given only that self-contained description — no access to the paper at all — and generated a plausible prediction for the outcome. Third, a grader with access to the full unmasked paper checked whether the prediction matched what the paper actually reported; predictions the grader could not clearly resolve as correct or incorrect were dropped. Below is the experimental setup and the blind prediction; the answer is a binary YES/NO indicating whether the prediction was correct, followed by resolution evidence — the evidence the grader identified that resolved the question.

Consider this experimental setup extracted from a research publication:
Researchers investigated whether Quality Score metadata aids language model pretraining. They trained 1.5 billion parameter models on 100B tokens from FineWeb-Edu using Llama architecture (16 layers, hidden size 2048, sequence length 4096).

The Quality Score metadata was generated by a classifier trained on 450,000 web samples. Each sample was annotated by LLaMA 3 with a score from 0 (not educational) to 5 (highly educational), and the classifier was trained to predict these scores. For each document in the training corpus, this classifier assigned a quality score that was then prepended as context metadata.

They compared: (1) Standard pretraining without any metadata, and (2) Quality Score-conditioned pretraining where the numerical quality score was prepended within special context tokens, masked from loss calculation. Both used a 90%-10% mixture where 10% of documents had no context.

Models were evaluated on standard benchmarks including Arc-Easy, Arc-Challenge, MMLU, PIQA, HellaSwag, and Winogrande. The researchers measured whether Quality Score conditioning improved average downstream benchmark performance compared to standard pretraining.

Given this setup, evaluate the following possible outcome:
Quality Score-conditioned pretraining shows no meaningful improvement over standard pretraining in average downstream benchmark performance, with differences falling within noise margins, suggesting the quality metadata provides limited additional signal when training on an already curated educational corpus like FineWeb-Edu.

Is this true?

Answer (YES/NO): YES